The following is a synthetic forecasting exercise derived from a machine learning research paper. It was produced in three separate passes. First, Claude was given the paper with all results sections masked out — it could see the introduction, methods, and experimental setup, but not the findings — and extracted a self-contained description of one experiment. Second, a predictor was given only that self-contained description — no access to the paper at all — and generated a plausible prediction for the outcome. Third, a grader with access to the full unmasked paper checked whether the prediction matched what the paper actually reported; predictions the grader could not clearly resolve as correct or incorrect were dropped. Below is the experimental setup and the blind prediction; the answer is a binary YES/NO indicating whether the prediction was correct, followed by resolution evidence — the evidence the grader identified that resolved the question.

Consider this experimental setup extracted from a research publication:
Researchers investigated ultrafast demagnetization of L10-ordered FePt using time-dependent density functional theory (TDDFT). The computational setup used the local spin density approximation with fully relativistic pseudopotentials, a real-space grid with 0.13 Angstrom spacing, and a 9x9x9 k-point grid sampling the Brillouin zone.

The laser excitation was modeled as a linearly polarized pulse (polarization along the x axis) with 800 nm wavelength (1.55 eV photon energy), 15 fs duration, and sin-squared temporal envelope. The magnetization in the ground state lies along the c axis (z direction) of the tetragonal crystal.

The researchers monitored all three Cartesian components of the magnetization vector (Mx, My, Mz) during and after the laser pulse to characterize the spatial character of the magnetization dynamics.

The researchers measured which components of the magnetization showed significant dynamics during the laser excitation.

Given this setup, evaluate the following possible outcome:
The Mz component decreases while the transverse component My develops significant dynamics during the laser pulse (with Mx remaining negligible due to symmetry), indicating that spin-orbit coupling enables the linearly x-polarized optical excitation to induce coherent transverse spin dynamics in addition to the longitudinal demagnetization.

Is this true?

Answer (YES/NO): NO